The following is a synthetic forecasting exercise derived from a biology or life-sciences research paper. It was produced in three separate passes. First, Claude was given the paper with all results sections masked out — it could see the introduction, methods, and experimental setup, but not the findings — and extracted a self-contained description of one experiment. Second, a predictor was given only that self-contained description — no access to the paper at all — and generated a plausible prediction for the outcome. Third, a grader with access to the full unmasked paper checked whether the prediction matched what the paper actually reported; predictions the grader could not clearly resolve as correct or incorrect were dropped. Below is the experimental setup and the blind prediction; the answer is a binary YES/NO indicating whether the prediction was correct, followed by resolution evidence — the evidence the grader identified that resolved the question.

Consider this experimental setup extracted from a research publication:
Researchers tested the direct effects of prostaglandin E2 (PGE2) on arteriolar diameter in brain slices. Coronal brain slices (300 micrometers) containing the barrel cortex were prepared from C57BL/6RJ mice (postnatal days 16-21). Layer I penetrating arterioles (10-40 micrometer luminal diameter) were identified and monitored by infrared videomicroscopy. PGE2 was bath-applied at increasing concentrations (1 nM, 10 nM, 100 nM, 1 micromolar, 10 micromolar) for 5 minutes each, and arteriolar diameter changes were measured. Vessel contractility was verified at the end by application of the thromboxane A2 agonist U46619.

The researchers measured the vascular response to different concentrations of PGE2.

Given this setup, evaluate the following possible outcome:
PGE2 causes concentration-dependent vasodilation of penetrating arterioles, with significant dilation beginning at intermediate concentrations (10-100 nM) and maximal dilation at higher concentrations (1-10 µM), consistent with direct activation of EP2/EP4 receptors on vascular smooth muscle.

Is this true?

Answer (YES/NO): NO